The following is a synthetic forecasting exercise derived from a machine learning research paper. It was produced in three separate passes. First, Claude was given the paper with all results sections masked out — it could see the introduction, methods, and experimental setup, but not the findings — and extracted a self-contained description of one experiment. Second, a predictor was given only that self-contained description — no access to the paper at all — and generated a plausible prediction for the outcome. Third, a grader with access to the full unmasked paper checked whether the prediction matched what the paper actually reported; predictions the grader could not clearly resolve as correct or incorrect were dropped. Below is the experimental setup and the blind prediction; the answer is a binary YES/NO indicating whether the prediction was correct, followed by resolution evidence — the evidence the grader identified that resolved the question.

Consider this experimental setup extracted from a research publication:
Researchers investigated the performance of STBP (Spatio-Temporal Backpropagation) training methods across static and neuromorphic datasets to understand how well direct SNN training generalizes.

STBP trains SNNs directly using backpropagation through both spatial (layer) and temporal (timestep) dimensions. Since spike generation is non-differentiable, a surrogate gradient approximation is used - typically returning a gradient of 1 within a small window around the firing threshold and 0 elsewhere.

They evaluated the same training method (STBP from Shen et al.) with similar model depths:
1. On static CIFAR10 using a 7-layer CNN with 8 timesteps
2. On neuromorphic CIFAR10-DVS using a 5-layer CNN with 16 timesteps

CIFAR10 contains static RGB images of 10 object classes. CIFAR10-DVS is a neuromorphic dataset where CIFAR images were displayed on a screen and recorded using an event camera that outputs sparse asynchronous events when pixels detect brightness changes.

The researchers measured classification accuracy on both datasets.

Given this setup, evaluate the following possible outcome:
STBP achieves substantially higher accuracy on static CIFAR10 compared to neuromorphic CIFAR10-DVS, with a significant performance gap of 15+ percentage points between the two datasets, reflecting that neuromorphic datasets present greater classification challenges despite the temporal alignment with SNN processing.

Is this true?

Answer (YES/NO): NO